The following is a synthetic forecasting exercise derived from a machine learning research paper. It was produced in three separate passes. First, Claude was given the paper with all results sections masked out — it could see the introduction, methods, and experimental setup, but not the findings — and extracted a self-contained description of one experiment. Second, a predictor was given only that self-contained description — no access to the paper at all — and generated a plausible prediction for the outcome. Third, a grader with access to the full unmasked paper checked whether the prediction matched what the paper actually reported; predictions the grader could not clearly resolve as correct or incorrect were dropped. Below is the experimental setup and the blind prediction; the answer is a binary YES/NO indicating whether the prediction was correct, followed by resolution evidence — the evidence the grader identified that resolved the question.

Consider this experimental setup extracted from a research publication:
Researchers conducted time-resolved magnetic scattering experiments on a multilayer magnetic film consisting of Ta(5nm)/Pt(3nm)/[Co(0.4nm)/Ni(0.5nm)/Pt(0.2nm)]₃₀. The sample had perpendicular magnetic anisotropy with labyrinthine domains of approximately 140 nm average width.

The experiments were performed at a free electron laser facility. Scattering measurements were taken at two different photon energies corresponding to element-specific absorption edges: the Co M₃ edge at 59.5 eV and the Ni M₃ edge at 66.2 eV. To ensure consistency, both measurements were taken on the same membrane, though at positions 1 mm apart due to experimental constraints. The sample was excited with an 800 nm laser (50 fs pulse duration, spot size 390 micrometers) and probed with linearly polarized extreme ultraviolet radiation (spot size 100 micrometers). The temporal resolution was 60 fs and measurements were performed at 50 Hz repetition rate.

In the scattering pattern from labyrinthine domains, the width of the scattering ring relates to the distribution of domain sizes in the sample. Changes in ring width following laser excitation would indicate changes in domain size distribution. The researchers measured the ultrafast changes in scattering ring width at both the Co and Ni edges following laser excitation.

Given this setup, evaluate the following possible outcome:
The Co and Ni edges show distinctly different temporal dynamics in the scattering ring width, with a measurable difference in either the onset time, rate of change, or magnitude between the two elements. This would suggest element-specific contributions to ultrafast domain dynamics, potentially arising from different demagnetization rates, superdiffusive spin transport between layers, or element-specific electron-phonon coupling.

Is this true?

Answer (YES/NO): YES